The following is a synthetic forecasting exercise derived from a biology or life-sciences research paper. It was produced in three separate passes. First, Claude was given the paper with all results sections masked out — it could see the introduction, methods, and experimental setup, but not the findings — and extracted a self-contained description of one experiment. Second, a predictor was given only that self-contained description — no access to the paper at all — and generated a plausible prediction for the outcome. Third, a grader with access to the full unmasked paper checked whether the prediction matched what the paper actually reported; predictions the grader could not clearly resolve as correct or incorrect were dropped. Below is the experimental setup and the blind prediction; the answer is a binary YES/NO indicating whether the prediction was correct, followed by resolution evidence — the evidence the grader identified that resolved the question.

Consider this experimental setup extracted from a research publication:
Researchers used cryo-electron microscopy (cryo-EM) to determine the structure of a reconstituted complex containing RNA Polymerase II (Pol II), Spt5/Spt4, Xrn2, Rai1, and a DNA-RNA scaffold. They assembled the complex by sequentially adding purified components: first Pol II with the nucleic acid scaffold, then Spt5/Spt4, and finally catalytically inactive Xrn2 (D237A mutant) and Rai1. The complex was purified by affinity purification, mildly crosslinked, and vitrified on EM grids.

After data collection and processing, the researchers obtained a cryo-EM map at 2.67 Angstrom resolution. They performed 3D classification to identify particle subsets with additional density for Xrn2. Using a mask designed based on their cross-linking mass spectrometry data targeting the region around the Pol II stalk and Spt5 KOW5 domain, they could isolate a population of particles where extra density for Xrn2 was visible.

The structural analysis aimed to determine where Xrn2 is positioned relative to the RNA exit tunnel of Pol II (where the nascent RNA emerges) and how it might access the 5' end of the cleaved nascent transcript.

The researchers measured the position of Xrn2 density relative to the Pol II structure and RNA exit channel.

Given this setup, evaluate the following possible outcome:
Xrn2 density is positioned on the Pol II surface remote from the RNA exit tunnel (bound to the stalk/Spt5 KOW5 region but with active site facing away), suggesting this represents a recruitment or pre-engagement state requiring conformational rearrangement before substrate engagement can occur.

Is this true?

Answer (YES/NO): NO